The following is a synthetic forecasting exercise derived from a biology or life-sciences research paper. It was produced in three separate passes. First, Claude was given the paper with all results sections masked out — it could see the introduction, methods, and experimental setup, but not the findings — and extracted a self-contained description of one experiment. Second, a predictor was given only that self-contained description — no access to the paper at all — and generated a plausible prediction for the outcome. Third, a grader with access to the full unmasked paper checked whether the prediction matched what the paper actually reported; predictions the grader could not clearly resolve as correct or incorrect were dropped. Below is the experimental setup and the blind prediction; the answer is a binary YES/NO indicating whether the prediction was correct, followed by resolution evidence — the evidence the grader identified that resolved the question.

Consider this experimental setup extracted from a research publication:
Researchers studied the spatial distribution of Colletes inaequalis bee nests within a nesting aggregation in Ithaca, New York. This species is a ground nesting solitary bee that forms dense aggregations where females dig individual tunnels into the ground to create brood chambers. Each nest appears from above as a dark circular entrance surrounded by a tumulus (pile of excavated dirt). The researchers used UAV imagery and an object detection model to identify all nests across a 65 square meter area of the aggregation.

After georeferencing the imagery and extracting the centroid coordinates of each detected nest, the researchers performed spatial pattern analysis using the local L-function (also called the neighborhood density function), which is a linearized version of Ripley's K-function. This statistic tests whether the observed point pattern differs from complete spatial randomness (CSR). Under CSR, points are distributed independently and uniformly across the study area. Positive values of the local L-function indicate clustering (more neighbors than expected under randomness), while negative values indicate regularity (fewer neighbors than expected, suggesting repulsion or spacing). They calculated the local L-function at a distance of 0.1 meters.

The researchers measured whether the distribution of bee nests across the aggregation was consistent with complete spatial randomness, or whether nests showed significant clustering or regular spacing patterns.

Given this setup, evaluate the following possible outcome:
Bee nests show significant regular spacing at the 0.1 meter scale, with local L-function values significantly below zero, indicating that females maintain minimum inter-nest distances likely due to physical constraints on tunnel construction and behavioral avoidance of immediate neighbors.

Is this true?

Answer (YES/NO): NO